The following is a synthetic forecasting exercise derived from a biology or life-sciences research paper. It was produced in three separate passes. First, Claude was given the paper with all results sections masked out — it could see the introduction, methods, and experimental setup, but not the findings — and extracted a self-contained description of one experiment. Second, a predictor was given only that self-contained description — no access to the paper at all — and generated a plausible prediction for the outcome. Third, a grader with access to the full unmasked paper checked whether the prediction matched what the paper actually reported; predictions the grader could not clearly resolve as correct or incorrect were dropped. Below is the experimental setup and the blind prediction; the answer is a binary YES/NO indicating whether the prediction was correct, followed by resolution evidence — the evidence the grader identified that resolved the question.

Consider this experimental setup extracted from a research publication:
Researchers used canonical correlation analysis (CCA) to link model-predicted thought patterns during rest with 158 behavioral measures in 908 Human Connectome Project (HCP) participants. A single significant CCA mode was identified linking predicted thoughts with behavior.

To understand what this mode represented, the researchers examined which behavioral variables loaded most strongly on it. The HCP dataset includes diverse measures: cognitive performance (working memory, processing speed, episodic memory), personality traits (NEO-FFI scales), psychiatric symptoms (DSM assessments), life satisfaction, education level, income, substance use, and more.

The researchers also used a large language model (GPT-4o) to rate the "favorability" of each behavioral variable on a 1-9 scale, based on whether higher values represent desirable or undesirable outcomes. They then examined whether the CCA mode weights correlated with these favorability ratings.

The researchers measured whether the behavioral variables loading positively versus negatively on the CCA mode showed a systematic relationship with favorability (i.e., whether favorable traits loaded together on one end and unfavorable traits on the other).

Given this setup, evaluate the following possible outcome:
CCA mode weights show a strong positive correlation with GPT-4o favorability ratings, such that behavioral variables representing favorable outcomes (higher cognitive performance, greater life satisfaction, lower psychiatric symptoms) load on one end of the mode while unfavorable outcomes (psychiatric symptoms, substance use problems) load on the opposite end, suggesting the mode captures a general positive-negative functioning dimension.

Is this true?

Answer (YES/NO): YES